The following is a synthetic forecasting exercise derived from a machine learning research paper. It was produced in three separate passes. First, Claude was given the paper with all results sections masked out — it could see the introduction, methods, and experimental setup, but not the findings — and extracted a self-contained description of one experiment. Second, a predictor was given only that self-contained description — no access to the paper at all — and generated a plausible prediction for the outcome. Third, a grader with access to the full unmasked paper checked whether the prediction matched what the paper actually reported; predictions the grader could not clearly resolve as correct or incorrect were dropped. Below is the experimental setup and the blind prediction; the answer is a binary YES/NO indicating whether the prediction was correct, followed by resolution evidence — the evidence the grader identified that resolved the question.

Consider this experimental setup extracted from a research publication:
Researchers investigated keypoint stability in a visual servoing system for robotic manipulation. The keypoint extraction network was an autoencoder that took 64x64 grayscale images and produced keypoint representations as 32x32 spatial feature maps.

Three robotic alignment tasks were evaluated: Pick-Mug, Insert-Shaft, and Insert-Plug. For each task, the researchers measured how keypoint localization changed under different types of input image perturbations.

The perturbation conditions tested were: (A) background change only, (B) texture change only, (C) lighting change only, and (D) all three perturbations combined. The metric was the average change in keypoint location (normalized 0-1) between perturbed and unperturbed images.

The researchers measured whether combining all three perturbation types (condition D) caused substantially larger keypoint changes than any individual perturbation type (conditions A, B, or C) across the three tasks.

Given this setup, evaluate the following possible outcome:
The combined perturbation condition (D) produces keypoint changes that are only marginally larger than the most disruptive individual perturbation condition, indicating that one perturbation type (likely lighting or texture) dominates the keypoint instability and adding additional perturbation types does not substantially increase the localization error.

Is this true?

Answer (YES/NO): YES